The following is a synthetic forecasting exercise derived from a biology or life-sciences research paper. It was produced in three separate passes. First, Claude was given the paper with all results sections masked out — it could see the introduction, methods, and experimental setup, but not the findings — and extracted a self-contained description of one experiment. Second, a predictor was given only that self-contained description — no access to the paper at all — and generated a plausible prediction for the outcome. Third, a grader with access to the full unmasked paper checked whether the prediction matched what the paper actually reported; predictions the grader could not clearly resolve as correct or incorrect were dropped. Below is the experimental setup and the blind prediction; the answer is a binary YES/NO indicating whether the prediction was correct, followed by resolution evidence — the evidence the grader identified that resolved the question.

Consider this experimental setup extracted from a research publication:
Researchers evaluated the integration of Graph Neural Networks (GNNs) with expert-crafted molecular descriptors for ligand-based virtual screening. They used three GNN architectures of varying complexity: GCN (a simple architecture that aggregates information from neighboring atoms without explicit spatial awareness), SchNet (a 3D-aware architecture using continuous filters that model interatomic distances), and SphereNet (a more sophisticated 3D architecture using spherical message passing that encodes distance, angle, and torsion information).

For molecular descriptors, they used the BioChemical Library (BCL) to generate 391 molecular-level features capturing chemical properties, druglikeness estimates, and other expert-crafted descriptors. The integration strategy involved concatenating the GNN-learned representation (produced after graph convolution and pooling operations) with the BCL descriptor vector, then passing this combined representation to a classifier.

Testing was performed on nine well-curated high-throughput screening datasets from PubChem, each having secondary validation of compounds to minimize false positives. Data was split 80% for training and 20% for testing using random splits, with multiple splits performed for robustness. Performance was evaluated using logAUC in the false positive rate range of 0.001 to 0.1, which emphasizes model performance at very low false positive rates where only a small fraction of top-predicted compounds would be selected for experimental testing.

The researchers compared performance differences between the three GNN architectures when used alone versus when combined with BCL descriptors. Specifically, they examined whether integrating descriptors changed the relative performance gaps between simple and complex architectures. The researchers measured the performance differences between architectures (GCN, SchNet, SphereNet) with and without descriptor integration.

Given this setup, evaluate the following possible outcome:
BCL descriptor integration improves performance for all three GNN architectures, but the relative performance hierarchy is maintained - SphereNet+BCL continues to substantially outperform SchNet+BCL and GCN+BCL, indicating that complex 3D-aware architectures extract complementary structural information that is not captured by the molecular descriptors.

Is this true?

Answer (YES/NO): NO